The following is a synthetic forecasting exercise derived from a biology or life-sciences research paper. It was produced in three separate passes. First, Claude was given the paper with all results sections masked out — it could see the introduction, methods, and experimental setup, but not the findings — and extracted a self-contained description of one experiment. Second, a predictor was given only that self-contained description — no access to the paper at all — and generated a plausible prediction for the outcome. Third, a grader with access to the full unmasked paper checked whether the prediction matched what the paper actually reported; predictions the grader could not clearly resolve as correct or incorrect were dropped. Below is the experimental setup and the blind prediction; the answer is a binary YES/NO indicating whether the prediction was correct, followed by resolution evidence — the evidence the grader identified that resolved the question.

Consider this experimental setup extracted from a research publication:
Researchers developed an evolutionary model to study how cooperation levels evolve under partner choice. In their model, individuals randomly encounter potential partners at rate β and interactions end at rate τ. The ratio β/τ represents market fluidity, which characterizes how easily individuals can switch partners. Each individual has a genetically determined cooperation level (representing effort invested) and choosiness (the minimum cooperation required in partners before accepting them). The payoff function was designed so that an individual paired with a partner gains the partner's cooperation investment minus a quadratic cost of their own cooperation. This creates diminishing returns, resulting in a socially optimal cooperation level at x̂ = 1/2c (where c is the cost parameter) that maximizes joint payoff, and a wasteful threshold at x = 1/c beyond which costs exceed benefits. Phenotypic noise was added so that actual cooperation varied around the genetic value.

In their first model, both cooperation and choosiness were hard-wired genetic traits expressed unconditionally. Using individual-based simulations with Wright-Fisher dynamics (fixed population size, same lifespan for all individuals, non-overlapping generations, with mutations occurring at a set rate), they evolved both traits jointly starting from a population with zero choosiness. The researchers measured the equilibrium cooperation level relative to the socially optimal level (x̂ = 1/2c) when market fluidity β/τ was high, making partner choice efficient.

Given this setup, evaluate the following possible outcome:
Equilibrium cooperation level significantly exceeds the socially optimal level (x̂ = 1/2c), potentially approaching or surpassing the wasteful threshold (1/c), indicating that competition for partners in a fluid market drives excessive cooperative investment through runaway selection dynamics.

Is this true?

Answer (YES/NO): YES